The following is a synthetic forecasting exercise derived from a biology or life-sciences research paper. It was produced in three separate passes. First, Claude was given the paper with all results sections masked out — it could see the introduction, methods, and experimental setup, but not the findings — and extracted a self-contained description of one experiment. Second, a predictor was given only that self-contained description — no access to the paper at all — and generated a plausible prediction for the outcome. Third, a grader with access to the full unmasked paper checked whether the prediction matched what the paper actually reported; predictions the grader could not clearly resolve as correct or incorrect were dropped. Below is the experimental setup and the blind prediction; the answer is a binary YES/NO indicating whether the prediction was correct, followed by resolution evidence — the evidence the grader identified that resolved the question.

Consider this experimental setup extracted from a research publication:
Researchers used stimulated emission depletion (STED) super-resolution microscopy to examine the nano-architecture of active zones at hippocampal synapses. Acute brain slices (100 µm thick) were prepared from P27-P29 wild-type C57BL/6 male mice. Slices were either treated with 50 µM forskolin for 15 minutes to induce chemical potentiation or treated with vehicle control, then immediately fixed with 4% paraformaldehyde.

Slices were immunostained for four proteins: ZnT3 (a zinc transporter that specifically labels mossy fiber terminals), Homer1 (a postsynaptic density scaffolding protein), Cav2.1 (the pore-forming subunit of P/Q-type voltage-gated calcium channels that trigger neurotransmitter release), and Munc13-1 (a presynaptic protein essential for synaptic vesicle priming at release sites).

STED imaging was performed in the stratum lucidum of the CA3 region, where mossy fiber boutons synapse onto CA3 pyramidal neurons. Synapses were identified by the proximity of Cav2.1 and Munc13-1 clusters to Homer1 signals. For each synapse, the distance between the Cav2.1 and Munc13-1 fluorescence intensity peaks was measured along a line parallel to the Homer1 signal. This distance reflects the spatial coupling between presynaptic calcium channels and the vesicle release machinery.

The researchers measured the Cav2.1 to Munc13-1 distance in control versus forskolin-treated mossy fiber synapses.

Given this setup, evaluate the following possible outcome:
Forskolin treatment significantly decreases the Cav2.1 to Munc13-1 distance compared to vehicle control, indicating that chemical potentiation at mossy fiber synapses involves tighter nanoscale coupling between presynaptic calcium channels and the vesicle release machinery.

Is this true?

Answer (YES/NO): NO